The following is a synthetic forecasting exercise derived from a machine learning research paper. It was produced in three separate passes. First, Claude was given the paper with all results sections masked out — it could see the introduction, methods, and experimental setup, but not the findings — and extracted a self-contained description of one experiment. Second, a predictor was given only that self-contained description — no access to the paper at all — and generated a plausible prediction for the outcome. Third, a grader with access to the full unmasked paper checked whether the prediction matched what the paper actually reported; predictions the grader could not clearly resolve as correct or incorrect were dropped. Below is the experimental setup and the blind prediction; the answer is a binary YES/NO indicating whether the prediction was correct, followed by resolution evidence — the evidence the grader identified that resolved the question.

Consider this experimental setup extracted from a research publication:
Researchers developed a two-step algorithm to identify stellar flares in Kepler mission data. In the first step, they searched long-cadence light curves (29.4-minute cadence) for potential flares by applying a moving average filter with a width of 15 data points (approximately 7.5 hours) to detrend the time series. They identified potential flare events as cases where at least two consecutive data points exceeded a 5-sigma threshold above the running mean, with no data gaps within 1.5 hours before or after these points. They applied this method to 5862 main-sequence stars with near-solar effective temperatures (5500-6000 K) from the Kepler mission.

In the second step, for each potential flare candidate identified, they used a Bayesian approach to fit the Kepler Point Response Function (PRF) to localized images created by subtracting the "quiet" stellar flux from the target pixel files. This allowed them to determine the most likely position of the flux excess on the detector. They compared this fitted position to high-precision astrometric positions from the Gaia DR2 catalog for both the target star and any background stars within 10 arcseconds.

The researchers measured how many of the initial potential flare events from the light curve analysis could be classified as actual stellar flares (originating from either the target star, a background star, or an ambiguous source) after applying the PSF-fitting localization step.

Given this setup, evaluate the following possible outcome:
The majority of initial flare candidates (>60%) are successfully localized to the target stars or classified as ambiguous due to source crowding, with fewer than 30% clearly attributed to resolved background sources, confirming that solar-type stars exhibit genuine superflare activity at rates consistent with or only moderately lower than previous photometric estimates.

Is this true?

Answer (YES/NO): NO